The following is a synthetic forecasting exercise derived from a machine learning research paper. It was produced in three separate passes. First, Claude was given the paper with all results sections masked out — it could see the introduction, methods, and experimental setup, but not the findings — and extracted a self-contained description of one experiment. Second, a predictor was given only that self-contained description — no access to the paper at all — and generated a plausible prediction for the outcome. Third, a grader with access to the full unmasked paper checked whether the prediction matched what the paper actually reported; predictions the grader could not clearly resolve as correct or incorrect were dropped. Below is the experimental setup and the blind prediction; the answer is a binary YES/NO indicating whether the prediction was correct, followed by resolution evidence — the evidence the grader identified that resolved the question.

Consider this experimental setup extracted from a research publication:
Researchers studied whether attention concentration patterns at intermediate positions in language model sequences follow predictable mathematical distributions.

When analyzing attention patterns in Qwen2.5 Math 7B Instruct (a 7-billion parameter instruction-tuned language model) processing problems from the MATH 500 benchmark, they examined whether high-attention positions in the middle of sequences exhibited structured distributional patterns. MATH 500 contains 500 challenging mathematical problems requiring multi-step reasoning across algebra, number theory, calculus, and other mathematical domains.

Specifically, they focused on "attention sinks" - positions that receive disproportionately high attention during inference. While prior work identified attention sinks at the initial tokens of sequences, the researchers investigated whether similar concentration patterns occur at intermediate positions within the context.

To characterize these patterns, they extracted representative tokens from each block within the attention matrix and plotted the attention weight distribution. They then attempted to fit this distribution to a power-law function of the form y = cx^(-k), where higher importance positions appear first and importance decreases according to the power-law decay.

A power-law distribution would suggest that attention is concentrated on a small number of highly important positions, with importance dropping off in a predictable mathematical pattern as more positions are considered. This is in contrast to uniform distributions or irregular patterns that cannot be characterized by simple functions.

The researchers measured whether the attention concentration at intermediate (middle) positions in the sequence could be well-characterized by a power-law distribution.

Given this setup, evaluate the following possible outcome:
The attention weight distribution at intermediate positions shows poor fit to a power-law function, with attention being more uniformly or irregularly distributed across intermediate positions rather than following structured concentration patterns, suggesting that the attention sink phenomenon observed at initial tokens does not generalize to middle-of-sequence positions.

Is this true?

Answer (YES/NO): NO